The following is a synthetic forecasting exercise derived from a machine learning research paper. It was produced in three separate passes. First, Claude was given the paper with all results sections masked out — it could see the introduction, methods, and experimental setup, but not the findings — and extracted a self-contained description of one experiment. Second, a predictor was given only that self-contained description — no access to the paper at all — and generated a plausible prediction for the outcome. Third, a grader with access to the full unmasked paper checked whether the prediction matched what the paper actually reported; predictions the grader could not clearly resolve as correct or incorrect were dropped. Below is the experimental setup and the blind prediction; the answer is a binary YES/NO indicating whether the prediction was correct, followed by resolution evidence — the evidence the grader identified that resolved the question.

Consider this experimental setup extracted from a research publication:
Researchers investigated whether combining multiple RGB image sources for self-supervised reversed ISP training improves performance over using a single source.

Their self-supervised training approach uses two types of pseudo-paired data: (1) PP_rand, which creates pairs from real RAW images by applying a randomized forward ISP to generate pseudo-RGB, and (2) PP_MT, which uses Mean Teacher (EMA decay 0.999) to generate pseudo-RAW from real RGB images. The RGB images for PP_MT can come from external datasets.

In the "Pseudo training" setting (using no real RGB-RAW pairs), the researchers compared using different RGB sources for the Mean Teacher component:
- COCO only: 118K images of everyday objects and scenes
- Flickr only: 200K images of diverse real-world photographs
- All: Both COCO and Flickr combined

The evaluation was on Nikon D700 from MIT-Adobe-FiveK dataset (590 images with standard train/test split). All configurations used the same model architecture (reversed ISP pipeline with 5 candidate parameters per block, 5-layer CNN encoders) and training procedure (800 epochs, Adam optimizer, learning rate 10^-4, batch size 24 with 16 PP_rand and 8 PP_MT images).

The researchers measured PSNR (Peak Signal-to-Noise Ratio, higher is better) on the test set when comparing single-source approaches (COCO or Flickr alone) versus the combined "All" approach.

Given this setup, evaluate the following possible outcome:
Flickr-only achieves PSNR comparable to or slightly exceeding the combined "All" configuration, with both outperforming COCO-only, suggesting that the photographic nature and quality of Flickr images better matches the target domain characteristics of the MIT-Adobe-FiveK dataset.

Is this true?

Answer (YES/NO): NO